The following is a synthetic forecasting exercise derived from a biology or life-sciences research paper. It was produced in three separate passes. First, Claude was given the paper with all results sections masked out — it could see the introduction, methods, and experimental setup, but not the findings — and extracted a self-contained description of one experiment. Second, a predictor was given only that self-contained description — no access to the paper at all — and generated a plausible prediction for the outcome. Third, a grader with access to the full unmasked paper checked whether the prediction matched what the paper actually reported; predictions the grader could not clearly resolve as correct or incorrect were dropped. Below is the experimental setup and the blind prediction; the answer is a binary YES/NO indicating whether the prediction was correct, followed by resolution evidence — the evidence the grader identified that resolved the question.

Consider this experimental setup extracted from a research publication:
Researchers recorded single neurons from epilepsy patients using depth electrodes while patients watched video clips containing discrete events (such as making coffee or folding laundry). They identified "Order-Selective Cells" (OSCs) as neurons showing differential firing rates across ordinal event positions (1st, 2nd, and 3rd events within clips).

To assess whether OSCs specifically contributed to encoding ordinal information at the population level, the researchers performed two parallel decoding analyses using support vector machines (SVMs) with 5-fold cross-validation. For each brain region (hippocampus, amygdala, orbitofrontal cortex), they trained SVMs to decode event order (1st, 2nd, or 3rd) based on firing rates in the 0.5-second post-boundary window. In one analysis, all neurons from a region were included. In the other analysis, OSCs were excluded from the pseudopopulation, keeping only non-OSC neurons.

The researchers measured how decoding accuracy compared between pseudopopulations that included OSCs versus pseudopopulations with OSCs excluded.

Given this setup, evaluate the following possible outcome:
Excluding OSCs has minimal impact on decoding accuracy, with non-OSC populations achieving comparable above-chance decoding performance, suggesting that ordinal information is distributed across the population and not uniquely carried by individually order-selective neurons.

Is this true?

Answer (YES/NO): NO